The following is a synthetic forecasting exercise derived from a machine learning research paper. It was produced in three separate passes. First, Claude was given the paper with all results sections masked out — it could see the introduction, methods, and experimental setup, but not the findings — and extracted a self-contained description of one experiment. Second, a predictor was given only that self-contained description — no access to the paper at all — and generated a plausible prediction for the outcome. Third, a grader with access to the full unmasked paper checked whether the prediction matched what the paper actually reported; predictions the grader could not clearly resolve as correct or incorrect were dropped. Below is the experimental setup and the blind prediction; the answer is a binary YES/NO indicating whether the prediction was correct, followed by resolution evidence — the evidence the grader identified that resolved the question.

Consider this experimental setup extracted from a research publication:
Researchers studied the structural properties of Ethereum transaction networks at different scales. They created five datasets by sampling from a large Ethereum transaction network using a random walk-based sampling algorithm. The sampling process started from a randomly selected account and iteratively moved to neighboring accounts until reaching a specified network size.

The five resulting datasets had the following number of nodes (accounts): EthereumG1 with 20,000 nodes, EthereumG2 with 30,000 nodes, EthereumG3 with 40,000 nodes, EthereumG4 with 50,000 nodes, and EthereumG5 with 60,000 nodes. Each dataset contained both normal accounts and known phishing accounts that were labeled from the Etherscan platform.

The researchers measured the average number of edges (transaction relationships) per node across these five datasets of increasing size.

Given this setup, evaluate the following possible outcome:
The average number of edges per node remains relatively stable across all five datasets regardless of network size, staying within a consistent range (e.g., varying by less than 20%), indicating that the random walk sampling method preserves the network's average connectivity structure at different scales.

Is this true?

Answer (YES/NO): NO